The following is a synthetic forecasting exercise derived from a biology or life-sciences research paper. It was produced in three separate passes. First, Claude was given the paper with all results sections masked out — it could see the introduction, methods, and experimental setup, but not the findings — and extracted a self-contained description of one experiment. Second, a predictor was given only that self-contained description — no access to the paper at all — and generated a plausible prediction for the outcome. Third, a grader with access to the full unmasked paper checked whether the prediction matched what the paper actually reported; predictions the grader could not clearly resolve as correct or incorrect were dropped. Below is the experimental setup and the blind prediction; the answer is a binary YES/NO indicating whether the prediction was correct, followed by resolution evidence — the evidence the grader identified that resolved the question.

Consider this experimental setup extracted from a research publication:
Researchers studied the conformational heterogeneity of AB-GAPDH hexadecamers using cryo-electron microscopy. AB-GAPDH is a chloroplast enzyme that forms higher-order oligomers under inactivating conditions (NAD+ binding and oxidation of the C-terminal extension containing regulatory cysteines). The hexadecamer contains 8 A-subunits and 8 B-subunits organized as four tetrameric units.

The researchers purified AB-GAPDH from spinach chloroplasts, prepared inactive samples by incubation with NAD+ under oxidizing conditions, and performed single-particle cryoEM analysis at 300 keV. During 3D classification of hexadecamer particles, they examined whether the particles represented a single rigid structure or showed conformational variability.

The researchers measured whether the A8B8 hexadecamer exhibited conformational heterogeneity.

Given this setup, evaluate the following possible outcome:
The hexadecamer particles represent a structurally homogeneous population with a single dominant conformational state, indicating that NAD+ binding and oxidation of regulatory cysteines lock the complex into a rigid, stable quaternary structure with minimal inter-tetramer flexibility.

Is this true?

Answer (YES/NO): NO